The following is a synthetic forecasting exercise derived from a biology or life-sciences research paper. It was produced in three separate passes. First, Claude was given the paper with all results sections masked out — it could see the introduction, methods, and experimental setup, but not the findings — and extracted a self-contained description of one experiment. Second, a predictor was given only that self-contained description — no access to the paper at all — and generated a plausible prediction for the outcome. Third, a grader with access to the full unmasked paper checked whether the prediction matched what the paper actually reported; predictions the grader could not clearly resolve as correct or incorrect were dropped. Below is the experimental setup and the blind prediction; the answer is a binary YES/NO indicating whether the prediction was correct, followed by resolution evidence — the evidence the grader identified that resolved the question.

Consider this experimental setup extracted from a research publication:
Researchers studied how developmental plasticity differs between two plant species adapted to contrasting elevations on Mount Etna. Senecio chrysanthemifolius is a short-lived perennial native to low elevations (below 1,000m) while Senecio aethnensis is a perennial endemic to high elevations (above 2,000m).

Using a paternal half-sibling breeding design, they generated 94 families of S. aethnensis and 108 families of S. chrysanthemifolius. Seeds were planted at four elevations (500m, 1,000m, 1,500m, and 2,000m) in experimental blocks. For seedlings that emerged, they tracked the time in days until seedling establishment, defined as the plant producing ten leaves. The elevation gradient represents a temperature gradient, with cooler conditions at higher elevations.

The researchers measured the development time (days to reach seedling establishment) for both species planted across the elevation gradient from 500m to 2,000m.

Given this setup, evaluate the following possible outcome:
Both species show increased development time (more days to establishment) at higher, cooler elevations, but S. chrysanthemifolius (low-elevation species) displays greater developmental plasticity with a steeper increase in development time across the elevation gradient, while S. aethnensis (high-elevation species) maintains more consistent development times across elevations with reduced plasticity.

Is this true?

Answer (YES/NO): NO